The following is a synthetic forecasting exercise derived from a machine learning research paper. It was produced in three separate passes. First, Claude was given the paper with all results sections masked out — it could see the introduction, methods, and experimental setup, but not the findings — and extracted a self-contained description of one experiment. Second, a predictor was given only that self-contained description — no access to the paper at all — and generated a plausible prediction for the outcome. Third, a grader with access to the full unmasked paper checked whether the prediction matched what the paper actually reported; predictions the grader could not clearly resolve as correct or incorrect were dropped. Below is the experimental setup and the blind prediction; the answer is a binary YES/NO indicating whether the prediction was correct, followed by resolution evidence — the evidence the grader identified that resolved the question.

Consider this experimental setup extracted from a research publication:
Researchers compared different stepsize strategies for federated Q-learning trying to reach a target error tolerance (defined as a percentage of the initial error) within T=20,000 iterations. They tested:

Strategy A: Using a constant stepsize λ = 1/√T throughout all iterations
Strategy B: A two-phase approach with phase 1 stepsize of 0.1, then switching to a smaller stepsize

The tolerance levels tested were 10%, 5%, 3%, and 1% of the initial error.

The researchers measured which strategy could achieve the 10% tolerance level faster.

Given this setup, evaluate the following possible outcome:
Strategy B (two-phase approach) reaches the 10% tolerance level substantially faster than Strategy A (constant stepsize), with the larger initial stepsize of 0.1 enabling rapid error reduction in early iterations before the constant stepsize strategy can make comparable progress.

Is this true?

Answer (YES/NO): YES